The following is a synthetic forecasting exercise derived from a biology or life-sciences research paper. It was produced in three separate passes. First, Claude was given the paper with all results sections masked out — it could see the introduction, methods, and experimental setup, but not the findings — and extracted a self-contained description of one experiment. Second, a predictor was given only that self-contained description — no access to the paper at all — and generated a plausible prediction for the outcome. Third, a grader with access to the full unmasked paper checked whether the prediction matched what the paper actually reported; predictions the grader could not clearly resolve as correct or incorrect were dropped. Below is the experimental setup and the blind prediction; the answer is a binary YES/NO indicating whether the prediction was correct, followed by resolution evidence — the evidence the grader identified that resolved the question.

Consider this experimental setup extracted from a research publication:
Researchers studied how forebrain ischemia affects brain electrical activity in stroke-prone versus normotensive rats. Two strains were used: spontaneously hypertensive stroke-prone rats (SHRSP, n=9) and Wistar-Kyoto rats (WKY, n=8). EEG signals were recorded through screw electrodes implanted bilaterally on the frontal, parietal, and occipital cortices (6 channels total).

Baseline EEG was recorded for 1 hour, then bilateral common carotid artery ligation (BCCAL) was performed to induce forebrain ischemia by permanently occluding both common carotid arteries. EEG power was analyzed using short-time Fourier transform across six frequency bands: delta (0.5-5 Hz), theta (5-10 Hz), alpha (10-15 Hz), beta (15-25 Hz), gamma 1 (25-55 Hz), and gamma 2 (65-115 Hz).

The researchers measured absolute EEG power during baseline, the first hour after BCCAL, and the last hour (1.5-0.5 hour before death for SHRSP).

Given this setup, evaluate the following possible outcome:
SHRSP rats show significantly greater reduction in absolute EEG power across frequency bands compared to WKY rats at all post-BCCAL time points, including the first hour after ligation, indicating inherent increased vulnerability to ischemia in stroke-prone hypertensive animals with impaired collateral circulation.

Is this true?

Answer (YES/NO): NO